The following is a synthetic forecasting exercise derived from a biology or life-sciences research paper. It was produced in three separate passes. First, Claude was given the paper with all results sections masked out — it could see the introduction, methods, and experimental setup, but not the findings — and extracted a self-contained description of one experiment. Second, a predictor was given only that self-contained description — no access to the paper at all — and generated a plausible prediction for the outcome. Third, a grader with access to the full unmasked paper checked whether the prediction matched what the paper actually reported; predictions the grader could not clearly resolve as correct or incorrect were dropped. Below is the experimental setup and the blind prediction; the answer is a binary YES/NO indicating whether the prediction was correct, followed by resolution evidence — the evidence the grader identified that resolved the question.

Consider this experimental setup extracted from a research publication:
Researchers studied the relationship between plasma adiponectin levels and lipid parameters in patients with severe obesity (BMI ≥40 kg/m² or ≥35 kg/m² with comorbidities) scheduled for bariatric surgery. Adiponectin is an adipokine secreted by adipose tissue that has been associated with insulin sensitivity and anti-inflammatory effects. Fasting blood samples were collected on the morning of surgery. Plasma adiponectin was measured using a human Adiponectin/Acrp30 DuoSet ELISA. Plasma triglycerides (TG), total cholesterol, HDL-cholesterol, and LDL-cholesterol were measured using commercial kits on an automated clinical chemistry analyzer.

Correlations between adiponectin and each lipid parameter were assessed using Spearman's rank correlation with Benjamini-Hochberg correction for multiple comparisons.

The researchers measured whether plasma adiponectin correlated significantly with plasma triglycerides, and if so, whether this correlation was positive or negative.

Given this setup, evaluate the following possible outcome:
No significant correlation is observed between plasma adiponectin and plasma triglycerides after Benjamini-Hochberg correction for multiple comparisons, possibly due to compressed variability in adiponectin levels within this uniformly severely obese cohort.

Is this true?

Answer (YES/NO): NO